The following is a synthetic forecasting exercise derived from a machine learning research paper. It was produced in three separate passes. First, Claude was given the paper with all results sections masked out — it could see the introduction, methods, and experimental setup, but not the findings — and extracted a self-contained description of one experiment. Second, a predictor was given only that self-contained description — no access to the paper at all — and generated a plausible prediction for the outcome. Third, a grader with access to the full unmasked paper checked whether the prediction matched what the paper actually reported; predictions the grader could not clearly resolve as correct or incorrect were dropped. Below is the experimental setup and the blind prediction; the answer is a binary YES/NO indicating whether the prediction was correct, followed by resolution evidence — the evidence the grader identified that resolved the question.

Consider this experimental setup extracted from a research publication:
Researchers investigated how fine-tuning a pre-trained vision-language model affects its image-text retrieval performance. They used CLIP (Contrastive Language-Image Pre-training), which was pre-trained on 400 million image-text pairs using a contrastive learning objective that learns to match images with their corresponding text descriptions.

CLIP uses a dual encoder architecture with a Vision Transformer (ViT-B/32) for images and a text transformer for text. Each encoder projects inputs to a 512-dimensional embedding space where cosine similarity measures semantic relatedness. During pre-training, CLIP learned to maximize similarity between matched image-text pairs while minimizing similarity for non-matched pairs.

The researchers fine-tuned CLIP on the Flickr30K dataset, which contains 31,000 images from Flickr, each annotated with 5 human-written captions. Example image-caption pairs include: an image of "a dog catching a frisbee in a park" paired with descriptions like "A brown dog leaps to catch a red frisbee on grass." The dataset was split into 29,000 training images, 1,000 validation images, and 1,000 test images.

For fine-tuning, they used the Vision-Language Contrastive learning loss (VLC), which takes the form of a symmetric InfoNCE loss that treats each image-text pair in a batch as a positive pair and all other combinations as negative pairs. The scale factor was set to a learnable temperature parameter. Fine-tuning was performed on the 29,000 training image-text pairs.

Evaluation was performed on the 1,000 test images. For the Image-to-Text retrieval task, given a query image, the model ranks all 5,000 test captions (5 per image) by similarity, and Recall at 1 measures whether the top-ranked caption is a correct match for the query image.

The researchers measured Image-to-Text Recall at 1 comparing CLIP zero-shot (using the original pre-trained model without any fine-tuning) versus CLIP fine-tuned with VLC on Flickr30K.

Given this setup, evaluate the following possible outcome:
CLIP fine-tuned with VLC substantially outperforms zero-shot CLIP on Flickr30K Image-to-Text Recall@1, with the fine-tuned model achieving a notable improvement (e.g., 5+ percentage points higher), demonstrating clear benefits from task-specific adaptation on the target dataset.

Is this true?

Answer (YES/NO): NO